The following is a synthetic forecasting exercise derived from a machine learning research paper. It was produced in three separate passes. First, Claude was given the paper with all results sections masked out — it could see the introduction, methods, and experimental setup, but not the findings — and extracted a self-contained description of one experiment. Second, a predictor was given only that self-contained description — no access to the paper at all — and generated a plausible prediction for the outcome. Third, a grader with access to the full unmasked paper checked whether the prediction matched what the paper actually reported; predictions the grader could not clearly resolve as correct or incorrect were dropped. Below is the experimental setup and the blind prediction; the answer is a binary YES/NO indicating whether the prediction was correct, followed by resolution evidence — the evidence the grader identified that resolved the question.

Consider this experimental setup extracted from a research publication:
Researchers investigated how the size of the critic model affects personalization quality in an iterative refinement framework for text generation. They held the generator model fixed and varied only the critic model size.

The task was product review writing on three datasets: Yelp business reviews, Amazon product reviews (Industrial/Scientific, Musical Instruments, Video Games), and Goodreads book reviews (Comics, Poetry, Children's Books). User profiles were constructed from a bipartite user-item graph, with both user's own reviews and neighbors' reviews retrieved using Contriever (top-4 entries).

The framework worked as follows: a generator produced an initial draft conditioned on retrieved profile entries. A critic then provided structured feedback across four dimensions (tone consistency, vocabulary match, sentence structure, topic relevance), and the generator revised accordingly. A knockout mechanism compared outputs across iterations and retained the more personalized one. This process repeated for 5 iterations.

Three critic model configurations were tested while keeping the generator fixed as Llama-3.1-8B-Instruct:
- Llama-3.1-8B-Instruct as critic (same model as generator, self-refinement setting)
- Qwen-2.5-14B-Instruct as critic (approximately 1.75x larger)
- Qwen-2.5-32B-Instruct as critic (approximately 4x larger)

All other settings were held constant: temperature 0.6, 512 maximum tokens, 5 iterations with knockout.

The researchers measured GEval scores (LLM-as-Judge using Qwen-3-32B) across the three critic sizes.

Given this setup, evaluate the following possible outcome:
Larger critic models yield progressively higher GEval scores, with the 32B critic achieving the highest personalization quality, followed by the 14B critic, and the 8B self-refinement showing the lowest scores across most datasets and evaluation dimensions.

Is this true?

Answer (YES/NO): YES